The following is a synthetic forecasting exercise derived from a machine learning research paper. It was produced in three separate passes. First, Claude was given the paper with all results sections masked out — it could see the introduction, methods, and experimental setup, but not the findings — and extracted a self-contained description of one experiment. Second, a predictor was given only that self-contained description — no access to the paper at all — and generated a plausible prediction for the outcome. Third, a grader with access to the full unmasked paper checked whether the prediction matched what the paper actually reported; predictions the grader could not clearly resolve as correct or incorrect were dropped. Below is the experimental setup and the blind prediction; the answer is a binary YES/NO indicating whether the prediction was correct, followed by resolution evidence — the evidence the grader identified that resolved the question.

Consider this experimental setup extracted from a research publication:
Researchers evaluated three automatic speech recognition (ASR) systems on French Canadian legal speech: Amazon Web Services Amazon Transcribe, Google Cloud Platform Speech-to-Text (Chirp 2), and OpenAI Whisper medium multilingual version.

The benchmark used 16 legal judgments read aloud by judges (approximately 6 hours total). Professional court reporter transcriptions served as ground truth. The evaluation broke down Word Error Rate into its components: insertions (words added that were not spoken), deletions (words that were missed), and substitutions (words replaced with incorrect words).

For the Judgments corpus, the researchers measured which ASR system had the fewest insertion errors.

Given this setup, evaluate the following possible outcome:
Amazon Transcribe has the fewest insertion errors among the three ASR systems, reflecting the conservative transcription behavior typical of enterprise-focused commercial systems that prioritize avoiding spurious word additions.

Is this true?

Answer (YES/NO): NO